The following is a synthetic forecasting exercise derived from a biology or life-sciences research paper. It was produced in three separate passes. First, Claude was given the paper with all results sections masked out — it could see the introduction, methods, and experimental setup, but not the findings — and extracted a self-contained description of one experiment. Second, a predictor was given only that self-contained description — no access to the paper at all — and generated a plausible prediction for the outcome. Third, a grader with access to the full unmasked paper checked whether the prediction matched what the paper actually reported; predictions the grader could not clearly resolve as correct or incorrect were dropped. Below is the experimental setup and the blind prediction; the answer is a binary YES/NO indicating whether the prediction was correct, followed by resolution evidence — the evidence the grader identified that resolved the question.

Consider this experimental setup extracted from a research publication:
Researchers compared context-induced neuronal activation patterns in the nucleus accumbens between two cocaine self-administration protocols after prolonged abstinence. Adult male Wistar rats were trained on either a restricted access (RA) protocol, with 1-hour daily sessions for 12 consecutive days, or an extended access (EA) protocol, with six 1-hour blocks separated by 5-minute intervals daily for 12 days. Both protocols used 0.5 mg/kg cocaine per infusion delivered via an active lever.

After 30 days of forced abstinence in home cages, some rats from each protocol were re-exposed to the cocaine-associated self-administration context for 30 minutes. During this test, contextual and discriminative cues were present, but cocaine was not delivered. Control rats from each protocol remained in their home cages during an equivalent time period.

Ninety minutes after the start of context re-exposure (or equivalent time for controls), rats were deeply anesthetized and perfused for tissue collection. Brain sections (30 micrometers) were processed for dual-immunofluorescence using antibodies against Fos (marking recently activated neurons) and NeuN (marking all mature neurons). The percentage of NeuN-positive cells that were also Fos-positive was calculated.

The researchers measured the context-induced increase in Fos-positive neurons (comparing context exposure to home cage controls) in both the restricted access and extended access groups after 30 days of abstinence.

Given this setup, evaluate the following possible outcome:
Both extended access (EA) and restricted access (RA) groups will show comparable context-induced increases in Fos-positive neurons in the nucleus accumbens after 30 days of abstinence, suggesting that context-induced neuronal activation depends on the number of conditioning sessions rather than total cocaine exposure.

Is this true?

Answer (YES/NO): NO